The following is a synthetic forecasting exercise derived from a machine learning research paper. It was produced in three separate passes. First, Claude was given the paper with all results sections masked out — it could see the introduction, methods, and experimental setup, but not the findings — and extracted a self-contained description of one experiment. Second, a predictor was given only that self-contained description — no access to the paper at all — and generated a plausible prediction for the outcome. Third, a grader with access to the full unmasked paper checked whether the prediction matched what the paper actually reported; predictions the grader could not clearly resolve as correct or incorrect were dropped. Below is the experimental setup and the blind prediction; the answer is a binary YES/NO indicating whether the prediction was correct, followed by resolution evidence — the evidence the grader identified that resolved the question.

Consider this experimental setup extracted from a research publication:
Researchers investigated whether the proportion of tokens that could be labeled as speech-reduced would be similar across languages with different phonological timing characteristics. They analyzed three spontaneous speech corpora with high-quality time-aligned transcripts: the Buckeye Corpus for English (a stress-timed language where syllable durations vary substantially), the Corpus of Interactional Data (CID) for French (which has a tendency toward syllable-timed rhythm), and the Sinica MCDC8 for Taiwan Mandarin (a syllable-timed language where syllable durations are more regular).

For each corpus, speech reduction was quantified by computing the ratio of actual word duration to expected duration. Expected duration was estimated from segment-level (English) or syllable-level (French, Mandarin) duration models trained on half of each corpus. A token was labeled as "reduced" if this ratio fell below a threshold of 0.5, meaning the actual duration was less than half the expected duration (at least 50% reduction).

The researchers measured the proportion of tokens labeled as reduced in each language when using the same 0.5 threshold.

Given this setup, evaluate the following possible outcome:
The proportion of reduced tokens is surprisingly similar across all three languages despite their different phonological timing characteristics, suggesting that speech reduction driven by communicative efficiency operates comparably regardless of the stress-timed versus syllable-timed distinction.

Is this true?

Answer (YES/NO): NO